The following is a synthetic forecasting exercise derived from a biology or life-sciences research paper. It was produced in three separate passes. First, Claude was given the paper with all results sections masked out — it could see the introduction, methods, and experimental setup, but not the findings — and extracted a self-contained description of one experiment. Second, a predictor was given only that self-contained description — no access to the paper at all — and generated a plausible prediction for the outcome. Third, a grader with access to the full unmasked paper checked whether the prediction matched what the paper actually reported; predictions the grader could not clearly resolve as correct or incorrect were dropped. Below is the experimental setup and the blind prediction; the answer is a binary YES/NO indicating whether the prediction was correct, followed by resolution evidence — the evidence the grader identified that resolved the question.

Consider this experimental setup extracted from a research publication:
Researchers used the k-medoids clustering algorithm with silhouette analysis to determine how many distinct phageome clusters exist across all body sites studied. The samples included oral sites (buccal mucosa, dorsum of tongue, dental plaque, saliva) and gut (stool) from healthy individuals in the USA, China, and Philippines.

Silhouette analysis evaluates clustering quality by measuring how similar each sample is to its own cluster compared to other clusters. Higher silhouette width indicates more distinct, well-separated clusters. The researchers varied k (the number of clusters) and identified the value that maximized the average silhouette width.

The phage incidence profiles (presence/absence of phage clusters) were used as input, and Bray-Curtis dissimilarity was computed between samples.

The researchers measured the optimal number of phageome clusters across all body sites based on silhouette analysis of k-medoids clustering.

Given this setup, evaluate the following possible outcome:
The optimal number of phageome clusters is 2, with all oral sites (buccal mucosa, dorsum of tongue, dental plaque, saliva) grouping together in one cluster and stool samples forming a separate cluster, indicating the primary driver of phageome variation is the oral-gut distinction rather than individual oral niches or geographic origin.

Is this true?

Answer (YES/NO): NO